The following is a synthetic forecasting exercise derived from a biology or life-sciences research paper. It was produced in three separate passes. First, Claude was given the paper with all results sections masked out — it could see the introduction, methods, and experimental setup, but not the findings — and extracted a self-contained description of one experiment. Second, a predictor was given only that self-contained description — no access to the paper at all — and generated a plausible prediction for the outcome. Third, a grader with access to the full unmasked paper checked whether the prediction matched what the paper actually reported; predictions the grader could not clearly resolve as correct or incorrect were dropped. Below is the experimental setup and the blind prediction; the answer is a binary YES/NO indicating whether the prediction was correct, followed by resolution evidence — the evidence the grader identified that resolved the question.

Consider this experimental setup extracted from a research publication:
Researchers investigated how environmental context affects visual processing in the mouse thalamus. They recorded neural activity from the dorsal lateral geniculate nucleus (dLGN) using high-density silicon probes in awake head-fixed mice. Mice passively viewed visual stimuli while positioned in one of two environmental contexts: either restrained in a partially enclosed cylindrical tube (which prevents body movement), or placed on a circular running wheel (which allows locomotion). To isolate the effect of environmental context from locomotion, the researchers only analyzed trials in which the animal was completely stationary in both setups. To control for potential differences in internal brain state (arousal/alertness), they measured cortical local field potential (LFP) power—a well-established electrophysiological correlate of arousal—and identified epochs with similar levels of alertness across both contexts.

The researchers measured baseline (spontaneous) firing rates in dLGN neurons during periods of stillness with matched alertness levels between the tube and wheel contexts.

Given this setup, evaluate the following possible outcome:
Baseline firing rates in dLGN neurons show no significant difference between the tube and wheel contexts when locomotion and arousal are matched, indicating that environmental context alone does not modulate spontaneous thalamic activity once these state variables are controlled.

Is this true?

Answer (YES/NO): NO